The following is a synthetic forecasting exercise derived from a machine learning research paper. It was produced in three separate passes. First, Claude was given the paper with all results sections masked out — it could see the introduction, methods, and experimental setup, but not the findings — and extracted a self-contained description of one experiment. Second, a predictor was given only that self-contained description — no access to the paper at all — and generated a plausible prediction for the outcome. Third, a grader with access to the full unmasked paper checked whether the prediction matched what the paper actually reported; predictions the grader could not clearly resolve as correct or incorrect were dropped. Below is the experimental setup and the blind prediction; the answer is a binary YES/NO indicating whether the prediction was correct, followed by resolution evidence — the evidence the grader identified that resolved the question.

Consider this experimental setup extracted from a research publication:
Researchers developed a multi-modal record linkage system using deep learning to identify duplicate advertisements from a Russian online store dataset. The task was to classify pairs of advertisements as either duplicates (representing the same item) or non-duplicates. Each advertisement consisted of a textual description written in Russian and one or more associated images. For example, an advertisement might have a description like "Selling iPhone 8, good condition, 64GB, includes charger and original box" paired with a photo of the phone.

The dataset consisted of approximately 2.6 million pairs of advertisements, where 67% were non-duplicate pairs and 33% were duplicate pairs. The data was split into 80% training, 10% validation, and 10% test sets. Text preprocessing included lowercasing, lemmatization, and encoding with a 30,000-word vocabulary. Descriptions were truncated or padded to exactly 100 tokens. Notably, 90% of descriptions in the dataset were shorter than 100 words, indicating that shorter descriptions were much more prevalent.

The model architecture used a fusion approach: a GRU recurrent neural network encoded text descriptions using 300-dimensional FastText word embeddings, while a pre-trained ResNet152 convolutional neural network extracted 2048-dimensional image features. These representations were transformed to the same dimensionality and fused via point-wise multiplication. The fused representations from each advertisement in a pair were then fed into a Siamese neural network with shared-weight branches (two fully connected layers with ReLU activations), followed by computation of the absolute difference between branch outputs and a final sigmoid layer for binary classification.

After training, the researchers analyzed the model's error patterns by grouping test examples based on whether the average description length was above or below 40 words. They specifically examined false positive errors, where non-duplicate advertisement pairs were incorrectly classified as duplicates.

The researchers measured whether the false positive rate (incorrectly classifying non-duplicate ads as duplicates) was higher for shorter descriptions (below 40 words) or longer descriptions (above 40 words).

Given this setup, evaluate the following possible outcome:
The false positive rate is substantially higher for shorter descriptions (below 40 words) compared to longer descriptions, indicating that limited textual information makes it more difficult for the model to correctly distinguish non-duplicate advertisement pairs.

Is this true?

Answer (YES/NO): NO